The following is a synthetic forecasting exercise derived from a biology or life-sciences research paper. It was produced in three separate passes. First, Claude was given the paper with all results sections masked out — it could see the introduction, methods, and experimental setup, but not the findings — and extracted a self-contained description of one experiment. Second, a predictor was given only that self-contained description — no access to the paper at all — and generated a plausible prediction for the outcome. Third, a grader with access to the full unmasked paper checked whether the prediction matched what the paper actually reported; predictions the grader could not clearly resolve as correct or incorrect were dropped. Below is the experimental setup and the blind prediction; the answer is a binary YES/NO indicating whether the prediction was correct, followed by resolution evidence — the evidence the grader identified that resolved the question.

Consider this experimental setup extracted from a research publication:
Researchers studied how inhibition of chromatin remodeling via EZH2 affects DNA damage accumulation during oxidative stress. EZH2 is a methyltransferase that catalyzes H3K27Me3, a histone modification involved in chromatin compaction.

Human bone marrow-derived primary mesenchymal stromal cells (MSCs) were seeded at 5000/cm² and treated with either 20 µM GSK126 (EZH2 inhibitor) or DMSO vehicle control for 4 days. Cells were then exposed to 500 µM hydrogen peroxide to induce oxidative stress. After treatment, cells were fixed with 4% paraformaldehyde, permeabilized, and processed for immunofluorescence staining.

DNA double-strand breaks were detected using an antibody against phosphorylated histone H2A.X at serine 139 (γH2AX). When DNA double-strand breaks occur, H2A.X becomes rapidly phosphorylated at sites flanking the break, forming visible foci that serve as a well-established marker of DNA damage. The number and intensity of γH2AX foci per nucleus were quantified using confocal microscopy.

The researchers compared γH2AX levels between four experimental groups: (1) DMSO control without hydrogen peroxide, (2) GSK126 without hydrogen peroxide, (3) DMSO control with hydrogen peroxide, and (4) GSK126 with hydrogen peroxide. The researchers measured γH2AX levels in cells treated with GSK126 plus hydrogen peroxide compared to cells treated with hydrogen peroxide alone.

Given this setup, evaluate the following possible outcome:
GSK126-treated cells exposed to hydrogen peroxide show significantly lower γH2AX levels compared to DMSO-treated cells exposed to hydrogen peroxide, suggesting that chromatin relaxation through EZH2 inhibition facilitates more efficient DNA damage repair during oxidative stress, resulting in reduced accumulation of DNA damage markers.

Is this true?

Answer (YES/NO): YES